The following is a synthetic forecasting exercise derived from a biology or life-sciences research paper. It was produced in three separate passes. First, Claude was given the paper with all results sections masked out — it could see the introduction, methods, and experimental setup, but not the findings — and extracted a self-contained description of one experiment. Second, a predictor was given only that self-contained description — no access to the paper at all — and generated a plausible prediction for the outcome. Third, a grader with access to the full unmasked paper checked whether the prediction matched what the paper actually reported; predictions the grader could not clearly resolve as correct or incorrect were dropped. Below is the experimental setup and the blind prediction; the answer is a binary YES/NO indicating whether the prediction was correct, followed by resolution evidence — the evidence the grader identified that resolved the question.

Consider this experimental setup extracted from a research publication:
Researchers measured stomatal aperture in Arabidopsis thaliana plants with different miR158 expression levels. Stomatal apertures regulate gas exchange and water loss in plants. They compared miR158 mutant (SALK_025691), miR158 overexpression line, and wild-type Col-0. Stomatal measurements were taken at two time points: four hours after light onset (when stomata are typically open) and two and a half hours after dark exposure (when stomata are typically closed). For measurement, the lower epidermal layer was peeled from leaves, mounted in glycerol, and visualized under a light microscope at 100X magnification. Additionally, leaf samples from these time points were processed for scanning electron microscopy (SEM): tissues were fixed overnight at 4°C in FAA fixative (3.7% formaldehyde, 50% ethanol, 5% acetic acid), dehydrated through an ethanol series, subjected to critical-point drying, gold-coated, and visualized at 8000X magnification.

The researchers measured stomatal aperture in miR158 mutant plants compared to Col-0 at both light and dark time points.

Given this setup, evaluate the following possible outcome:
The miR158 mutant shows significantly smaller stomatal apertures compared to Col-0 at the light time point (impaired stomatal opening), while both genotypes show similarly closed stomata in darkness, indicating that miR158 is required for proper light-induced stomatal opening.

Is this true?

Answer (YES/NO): NO